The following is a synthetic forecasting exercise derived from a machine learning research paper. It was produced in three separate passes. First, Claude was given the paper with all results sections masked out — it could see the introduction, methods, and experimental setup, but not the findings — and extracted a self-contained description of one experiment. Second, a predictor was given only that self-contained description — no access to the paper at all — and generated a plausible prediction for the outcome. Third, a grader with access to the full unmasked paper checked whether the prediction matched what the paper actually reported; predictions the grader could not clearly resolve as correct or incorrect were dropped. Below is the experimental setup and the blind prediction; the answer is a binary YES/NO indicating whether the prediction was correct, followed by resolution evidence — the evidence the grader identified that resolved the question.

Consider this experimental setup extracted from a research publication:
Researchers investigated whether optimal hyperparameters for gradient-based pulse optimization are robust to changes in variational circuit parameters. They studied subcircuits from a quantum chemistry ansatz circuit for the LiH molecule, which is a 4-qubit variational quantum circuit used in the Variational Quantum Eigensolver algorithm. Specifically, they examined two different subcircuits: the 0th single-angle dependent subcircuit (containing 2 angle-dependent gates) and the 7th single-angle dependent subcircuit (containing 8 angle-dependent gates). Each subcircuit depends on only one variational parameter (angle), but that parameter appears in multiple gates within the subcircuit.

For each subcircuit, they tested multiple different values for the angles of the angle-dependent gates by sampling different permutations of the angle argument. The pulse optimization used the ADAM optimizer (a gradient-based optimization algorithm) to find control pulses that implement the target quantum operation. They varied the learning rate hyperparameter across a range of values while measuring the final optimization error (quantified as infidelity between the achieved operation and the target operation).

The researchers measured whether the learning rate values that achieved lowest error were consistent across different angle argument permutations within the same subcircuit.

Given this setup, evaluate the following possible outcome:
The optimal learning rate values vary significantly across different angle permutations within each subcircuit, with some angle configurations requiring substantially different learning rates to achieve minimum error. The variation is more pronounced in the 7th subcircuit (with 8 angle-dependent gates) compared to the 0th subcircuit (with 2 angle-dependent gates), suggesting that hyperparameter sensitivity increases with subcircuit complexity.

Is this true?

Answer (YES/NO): NO